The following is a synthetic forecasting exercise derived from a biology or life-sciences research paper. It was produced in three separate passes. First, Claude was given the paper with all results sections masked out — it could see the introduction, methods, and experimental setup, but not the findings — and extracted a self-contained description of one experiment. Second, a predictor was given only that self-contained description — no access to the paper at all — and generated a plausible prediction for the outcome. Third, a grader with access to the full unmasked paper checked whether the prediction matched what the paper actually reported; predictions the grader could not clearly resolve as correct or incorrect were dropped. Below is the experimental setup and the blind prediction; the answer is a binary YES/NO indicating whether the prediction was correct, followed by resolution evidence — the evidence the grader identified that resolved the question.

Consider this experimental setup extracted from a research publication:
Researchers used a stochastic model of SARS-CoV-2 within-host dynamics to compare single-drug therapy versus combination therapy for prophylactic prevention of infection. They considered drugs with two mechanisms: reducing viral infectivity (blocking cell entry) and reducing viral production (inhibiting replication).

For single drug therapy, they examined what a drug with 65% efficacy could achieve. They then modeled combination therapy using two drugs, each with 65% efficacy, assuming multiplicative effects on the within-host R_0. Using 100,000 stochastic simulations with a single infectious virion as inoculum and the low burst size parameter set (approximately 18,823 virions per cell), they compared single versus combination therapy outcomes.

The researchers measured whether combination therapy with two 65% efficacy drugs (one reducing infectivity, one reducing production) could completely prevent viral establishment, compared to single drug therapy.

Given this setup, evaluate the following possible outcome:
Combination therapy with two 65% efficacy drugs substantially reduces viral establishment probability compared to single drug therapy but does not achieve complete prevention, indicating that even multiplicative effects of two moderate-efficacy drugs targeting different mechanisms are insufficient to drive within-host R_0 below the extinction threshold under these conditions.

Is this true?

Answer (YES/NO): NO